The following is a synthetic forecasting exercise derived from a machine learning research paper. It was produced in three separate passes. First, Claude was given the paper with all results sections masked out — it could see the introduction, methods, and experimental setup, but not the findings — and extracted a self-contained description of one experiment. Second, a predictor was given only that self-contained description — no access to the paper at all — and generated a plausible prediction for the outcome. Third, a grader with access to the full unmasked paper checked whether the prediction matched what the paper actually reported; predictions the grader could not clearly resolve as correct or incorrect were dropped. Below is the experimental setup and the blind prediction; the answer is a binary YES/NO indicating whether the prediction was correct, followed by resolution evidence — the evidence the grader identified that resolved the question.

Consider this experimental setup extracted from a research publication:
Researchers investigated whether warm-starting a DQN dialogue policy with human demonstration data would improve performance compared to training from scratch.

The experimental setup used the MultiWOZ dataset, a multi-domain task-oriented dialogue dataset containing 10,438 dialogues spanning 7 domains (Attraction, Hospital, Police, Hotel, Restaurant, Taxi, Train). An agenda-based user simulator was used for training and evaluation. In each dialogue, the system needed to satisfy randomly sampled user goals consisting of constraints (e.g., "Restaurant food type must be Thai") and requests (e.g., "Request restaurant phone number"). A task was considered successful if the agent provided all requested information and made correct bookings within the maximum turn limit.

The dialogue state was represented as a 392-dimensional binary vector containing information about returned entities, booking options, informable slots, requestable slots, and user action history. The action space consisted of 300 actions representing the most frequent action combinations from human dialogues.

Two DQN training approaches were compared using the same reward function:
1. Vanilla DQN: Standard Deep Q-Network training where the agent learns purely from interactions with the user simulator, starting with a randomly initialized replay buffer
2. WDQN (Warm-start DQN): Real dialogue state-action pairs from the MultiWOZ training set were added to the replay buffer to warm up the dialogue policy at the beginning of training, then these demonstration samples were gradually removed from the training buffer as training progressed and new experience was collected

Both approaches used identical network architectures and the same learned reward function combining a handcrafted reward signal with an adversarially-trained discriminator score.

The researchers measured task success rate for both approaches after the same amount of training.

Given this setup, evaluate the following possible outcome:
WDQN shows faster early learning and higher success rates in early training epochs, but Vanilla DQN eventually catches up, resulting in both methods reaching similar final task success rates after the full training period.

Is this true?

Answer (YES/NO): NO